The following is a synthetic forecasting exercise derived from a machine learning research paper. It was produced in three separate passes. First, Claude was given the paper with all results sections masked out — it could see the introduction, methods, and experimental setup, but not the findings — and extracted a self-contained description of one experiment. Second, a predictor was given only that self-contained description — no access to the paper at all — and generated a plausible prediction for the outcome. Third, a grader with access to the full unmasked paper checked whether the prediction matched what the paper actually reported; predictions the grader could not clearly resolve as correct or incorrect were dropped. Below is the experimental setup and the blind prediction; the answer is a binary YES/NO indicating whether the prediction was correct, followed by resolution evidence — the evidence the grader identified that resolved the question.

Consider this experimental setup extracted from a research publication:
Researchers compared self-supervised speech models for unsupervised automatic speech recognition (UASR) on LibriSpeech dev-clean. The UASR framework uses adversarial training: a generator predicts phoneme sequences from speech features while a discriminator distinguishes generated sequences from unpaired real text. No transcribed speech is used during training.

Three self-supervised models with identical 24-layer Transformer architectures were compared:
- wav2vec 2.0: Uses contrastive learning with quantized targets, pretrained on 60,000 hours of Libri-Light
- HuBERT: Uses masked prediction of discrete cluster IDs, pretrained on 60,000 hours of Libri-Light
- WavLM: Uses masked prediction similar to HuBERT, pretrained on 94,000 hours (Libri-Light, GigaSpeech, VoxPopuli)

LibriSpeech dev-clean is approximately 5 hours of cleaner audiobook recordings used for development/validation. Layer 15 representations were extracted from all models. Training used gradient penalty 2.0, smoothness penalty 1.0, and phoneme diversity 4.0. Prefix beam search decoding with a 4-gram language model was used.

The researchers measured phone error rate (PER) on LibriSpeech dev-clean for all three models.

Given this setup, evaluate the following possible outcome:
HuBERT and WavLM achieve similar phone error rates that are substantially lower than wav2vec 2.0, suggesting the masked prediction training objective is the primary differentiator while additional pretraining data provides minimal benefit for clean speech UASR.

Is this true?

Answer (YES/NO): NO